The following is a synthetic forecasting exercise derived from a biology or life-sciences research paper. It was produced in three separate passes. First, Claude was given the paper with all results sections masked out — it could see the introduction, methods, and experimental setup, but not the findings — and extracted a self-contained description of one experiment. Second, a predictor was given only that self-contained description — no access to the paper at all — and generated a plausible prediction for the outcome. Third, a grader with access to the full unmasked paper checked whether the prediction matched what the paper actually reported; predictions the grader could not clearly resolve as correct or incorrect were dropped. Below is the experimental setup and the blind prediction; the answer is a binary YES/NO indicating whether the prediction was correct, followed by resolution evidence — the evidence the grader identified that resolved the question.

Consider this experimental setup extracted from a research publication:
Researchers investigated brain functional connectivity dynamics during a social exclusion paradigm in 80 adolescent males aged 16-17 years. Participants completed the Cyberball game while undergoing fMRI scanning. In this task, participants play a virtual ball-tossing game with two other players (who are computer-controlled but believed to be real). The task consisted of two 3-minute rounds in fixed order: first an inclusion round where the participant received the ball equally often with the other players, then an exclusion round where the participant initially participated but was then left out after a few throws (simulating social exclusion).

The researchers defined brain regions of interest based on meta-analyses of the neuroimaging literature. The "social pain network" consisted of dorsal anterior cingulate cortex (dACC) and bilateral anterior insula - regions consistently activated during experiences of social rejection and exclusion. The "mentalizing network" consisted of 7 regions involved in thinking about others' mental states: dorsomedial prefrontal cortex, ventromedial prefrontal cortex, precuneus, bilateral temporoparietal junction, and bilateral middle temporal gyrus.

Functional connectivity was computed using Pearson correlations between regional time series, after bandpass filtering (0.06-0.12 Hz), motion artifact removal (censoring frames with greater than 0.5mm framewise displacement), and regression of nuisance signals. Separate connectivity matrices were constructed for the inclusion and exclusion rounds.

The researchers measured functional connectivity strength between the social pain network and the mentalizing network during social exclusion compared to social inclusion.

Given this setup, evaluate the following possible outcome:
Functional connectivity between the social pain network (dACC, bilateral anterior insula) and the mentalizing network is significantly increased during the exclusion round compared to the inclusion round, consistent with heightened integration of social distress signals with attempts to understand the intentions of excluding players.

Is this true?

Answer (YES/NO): NO